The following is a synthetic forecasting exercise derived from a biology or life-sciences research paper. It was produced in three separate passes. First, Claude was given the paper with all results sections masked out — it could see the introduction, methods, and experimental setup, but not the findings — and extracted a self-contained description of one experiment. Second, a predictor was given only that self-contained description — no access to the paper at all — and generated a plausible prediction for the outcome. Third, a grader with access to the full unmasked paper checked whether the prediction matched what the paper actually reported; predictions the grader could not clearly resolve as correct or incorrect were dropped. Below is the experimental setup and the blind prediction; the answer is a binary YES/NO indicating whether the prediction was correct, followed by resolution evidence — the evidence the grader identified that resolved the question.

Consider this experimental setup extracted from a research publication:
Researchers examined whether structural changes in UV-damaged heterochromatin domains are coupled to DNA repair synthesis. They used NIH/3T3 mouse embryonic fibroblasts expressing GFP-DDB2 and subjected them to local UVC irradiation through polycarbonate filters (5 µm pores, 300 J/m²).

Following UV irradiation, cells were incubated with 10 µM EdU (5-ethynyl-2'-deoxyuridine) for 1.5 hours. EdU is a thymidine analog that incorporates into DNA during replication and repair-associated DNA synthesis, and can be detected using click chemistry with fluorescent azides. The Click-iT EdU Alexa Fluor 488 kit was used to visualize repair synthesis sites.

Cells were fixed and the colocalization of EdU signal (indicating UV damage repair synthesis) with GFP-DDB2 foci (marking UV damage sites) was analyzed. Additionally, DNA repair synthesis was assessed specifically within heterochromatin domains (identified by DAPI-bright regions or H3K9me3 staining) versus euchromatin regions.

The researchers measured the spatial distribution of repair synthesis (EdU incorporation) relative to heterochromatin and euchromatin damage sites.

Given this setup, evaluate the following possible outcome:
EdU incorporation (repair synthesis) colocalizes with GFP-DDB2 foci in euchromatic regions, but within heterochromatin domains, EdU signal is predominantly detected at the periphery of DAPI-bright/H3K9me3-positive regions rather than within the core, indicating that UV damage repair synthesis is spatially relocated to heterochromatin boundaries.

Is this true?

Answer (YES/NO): NO